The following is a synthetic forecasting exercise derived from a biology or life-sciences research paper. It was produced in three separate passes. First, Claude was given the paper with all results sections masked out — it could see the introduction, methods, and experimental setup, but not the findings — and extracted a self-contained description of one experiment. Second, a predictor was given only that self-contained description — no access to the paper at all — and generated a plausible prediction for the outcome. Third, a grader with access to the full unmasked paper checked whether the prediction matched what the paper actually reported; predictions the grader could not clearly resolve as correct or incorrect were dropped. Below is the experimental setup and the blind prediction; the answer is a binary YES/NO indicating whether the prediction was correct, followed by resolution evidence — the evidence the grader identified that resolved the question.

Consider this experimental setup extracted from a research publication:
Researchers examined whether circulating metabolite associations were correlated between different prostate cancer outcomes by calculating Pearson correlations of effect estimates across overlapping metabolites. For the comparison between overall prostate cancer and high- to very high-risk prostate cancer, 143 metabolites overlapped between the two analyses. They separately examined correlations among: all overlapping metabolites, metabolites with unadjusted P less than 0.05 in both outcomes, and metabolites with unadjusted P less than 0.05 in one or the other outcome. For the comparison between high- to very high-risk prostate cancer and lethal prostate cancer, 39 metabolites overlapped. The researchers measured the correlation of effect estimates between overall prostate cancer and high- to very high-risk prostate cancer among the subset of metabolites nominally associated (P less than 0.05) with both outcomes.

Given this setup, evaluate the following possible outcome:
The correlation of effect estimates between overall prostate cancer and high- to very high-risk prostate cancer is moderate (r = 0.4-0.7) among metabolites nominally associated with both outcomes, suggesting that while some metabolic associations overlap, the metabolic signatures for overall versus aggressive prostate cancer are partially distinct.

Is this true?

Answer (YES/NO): NO